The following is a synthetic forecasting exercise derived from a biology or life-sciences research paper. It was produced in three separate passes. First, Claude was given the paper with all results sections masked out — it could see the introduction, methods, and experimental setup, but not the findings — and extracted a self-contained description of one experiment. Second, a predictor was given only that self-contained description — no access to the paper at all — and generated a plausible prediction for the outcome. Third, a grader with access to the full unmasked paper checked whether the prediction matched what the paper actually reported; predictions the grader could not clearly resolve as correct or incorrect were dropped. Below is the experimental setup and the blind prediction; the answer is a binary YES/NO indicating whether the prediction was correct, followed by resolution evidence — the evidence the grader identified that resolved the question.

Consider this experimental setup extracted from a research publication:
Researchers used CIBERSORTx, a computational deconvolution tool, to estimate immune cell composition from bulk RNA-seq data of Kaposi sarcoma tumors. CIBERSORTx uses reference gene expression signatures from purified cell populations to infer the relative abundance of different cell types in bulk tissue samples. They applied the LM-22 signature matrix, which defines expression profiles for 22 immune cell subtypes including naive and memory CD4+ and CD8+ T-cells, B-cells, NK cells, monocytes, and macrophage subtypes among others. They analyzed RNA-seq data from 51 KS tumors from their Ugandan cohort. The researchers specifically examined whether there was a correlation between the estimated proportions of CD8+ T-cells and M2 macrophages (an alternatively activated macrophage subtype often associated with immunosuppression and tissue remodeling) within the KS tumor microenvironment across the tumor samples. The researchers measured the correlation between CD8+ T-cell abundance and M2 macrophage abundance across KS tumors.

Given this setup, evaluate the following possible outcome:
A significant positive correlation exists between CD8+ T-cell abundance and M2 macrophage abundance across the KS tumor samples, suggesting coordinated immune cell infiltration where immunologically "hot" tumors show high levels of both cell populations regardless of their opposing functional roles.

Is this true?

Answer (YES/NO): NO